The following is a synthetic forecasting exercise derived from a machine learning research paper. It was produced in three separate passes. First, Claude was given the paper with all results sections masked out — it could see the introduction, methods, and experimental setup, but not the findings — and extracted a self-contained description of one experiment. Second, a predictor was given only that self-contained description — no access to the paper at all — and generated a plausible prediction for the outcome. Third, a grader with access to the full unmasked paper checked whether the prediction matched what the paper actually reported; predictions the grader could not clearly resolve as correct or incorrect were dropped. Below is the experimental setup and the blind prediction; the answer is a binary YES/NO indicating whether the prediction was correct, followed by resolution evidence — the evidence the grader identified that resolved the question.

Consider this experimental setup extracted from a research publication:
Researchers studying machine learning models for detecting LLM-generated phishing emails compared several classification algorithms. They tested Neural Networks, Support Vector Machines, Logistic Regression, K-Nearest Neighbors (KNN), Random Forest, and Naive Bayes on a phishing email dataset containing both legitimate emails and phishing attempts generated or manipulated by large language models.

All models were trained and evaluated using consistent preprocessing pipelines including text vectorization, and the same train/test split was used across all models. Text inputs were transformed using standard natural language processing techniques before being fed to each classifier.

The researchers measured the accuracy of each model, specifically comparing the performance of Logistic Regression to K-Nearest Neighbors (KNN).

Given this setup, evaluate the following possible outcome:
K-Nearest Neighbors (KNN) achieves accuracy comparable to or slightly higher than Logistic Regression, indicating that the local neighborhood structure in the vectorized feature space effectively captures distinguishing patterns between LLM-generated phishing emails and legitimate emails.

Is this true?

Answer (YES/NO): NO